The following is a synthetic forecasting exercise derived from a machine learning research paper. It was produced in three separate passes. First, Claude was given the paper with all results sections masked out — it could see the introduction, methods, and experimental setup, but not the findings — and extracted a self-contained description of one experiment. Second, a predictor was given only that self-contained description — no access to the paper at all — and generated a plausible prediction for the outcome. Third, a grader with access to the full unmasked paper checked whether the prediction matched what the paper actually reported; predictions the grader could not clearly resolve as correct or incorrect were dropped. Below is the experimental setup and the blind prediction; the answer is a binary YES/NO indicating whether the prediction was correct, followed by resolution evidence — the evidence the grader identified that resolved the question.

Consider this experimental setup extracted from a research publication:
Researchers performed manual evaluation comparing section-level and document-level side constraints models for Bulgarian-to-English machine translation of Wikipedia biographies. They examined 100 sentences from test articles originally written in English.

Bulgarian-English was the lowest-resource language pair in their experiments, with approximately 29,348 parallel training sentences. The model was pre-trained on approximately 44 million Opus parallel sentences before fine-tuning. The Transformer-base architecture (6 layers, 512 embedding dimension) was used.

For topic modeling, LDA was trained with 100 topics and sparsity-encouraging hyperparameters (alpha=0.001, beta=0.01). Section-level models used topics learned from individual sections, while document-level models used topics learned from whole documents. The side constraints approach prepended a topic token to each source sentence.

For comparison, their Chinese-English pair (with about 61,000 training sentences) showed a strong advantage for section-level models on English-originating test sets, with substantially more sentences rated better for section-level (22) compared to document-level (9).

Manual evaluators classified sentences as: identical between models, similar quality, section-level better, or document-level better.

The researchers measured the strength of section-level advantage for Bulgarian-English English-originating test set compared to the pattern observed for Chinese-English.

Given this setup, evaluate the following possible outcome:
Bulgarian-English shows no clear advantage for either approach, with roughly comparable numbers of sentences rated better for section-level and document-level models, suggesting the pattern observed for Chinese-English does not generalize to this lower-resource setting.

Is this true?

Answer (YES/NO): NO